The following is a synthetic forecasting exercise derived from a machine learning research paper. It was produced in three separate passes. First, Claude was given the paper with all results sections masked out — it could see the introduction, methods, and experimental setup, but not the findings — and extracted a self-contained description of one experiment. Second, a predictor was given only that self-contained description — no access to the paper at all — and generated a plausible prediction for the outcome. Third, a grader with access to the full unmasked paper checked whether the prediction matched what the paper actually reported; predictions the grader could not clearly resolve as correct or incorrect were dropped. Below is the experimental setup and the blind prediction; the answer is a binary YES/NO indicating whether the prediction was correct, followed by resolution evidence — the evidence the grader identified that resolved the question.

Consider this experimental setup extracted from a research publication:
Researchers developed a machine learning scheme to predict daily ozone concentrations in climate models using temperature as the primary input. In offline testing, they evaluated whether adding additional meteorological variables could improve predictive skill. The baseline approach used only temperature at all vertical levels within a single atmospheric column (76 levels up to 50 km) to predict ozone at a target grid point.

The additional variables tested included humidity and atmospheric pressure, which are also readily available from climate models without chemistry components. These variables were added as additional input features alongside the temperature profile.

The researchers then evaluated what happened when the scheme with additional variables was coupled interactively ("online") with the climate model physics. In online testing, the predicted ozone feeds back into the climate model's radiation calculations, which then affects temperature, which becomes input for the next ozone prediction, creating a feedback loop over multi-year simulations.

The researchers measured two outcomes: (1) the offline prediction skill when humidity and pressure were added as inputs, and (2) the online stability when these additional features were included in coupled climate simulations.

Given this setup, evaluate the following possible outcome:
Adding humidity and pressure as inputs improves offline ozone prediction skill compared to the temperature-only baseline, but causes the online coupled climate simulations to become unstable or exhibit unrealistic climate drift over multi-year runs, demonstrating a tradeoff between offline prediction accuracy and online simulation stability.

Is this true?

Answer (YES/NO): YES